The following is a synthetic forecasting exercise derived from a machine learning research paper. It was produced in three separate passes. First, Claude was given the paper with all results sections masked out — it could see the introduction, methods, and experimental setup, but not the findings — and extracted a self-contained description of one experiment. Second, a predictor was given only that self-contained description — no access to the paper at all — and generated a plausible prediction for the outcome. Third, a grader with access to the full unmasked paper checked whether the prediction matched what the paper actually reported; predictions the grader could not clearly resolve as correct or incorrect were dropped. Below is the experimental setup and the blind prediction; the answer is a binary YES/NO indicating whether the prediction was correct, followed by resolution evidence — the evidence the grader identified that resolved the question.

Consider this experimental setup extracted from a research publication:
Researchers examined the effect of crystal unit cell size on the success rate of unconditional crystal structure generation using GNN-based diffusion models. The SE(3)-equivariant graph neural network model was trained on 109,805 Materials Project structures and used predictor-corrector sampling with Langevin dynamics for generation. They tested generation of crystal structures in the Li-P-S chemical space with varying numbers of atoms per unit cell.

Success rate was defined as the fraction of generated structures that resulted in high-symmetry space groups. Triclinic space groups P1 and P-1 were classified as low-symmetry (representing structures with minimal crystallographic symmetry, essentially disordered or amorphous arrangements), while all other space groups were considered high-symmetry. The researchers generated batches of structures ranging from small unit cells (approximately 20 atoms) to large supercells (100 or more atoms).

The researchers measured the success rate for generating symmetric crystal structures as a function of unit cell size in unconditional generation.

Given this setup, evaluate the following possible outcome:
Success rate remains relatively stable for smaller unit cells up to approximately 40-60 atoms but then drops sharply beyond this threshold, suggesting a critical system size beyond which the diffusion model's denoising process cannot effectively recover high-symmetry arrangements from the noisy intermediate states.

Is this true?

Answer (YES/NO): NO